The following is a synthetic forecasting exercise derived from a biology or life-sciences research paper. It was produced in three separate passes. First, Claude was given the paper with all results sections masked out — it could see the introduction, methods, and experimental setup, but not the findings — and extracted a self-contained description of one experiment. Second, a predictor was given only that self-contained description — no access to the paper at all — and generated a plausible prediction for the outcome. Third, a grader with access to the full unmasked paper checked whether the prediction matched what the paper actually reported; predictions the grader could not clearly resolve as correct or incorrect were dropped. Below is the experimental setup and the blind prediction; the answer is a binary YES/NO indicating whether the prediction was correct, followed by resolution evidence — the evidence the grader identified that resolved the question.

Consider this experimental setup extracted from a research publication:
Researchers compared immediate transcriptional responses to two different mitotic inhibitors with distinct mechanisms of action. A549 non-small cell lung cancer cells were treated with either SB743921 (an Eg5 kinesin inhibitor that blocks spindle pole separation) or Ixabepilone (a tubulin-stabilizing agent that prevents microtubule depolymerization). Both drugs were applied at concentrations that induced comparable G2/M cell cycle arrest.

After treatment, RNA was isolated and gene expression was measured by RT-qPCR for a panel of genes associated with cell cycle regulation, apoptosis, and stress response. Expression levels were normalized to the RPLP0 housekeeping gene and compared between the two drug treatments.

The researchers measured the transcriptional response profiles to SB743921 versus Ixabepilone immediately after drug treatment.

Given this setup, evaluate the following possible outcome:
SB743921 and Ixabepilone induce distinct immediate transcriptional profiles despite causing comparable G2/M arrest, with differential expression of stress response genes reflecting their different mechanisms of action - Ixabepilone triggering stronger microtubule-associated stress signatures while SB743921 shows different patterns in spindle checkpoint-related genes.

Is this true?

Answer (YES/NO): NO